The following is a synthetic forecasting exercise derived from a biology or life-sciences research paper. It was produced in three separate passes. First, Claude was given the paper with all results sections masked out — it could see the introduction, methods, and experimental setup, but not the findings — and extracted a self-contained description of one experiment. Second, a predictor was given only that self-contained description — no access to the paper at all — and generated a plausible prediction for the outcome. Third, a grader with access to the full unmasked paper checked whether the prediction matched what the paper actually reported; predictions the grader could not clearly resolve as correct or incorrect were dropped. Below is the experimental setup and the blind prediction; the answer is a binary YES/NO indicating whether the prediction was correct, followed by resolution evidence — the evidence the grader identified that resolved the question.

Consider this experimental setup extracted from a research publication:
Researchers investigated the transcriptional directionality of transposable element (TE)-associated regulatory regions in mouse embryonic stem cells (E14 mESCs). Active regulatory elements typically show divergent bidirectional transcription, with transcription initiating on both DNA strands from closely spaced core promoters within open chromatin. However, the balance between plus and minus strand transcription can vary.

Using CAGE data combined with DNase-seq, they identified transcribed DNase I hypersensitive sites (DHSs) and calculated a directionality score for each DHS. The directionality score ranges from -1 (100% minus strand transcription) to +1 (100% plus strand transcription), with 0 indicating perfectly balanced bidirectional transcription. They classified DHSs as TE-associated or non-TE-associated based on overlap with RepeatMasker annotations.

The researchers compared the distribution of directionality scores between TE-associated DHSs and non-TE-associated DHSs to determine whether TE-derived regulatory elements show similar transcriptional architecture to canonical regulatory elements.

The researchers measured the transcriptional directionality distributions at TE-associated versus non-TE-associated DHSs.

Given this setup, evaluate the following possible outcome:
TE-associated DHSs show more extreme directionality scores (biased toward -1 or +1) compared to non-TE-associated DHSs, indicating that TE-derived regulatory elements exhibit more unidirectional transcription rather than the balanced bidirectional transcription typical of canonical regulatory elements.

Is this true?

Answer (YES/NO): NO